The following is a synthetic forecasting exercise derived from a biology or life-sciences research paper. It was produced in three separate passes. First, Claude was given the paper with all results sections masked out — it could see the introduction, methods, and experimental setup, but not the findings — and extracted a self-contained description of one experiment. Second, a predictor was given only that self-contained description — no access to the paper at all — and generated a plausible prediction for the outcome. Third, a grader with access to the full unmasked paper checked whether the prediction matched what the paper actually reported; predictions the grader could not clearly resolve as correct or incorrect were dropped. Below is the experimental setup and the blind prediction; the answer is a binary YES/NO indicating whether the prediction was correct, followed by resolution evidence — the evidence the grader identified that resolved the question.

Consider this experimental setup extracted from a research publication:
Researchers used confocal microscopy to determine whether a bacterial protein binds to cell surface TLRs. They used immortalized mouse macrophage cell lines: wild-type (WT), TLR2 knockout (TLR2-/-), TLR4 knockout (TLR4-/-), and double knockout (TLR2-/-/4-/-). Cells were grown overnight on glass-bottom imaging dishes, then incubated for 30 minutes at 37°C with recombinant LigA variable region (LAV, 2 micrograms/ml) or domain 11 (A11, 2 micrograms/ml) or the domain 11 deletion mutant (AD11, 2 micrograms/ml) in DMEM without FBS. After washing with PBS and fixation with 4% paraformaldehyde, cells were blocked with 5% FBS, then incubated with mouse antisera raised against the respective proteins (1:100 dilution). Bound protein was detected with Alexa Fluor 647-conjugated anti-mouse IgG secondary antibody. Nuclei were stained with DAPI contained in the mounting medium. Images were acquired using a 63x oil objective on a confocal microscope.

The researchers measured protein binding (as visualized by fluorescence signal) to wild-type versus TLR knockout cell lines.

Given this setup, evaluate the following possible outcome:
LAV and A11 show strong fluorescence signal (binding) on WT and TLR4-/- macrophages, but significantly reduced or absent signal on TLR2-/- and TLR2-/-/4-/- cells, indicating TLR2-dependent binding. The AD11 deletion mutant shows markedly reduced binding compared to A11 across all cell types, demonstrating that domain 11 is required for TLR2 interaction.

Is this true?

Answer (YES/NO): NO